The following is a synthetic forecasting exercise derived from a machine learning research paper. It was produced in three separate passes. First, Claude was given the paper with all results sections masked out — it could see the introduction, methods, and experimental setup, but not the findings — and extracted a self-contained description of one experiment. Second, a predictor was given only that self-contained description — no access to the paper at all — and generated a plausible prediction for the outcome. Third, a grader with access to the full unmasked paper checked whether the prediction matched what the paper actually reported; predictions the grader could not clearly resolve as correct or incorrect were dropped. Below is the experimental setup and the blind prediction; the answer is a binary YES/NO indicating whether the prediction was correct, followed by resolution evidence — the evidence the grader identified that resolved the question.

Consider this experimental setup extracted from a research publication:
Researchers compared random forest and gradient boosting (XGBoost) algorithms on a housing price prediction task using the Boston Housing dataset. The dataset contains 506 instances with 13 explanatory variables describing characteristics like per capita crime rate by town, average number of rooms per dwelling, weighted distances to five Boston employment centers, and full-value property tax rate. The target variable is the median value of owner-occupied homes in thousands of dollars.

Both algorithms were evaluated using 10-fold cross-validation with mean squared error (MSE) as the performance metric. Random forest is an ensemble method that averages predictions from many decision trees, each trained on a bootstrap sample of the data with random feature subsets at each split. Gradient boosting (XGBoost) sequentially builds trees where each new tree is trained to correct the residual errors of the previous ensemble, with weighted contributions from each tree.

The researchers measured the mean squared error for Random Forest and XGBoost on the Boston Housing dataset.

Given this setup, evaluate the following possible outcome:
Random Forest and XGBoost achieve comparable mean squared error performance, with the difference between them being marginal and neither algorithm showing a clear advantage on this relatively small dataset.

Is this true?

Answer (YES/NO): YES